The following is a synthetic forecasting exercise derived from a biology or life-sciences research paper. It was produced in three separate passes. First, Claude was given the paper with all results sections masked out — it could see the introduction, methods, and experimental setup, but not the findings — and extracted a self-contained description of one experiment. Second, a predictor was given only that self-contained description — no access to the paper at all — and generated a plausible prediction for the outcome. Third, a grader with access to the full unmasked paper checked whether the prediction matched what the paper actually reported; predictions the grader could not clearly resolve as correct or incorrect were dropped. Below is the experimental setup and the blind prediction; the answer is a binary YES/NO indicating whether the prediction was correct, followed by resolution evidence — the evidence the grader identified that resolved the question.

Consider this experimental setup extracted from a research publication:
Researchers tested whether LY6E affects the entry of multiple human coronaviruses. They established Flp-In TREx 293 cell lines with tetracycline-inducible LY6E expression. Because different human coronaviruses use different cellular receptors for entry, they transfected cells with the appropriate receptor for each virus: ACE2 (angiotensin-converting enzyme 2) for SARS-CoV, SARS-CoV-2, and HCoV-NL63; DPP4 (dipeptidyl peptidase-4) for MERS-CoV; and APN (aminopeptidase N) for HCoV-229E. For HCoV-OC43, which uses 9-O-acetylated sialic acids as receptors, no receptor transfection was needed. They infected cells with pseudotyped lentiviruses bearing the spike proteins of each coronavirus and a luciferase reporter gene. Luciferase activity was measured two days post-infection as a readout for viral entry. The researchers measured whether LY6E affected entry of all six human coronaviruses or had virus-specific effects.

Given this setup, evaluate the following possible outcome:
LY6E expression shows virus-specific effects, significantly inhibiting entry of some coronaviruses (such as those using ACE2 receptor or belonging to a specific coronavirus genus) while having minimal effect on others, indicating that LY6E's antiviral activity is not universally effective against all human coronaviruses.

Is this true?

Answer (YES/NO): YES